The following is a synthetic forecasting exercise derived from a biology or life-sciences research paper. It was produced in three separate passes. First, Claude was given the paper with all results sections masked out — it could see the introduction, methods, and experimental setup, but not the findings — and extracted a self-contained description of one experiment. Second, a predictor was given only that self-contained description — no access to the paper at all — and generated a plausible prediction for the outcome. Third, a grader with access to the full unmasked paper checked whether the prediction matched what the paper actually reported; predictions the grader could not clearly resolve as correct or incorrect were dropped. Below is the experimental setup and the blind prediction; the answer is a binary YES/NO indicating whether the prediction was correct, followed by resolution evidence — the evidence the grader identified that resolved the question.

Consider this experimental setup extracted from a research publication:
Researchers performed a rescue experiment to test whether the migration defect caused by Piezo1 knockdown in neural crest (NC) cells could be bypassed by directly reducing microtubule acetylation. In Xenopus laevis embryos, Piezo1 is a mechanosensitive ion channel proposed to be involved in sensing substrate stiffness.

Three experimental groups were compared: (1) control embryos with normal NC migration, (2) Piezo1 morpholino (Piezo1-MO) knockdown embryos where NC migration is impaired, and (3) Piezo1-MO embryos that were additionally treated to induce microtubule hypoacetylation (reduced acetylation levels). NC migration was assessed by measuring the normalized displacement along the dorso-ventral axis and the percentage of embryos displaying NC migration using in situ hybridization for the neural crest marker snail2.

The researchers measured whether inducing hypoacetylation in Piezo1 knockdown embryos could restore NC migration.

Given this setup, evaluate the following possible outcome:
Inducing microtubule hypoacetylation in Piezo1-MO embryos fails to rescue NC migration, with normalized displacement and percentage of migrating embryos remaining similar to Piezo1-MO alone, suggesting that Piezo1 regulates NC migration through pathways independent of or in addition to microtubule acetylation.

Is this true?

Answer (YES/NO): NO